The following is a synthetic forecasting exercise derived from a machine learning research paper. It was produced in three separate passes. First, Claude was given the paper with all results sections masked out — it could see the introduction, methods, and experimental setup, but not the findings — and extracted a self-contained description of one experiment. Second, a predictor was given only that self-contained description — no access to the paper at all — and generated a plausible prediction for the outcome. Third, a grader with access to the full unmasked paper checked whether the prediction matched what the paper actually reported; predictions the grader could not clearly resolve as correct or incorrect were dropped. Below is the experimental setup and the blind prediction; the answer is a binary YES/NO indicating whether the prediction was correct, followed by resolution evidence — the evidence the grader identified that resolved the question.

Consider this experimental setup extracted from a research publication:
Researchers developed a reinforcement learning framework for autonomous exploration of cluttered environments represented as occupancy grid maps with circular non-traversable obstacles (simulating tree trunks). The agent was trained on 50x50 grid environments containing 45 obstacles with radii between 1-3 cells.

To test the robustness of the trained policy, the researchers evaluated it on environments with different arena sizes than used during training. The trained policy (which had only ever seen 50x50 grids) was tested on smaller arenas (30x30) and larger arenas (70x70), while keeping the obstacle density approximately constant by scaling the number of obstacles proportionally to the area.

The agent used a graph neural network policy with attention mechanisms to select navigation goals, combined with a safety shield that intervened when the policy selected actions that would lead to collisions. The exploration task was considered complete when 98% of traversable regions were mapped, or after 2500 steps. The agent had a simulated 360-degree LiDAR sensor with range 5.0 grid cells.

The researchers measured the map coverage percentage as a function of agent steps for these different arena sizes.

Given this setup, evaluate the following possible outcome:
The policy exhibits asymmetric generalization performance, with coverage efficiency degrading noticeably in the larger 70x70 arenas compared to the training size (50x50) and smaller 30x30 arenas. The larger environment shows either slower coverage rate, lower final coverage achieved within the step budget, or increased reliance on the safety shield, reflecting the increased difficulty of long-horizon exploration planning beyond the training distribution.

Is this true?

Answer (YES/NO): YES